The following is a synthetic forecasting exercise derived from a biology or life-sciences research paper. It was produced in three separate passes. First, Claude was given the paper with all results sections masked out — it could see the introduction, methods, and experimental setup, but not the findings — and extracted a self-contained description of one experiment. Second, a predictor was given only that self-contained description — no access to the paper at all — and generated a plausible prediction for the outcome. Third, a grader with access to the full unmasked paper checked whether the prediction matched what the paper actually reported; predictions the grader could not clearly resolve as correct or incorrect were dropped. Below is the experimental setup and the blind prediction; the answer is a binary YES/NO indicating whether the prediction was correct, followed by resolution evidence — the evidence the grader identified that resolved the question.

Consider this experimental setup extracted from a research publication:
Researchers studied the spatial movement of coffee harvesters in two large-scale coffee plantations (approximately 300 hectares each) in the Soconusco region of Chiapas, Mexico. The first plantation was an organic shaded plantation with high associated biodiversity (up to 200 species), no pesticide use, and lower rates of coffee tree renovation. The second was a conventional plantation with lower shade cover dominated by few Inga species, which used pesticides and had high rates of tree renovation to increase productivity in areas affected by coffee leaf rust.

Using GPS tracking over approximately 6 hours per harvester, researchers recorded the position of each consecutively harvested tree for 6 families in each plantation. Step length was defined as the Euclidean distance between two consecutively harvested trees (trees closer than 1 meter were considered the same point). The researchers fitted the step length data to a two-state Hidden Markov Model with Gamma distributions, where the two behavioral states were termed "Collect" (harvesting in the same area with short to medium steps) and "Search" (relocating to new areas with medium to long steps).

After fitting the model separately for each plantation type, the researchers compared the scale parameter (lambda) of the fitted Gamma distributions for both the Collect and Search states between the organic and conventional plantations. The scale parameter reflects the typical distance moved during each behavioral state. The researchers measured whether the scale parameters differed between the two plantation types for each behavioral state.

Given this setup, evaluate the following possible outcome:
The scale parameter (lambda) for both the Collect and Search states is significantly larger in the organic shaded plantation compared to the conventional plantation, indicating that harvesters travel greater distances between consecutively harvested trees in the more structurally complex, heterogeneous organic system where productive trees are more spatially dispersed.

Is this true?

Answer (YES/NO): NO